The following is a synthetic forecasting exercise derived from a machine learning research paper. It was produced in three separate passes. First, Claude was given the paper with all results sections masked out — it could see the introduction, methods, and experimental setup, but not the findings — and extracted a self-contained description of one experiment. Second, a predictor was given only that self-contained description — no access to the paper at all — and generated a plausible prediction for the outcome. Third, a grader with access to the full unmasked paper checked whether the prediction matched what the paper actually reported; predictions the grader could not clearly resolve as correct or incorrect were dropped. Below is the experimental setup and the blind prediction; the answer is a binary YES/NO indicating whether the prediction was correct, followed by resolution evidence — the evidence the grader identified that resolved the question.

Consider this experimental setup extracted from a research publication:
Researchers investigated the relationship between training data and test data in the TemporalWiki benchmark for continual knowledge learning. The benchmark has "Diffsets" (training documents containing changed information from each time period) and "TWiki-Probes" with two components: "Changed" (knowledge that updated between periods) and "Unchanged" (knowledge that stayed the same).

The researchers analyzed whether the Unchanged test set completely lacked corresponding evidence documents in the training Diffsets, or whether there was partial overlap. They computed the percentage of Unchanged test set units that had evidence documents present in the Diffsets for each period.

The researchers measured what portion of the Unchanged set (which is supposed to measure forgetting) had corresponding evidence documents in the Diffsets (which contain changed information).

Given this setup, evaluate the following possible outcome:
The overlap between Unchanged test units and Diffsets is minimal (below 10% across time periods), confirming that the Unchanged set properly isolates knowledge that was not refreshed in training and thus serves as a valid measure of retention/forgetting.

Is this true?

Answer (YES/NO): NO